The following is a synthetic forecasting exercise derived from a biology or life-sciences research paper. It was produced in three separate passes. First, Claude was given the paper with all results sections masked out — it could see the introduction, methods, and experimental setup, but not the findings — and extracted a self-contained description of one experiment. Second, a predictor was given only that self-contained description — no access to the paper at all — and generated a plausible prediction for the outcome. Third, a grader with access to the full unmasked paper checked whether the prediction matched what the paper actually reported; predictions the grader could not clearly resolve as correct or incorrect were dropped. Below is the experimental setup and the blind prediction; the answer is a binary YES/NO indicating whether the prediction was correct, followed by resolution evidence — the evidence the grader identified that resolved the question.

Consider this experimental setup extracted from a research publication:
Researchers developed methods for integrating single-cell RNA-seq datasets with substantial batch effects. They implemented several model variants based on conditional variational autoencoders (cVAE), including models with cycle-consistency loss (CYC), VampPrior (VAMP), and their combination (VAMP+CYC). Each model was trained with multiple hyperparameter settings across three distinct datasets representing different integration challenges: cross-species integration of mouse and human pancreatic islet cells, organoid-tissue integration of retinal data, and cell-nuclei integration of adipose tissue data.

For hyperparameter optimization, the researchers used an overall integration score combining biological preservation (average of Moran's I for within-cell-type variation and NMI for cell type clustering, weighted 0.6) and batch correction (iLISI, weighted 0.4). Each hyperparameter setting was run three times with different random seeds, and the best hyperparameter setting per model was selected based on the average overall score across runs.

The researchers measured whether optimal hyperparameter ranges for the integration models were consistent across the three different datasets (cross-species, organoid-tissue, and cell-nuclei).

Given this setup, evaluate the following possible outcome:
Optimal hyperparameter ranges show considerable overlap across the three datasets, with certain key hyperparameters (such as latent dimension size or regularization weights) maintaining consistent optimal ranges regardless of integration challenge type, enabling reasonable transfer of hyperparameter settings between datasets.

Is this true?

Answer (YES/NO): YES